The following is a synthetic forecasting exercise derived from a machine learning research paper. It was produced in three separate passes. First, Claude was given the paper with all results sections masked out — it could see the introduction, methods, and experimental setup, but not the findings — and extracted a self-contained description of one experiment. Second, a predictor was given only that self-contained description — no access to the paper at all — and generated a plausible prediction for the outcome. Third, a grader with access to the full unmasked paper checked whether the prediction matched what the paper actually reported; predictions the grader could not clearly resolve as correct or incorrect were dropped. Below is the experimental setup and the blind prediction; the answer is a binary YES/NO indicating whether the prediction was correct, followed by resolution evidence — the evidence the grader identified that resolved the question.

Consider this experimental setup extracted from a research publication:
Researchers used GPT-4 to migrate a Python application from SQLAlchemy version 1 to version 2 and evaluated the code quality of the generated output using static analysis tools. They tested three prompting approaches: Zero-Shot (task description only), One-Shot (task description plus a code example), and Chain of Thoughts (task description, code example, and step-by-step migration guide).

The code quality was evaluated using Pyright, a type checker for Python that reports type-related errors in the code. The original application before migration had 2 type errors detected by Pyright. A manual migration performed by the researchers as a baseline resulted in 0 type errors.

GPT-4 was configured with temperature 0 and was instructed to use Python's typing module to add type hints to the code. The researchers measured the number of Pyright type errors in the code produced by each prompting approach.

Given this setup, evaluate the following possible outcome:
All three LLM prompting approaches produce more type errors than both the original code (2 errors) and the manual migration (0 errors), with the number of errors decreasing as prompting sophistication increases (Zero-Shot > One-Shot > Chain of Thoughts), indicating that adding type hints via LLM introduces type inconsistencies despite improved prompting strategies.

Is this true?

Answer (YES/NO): NO